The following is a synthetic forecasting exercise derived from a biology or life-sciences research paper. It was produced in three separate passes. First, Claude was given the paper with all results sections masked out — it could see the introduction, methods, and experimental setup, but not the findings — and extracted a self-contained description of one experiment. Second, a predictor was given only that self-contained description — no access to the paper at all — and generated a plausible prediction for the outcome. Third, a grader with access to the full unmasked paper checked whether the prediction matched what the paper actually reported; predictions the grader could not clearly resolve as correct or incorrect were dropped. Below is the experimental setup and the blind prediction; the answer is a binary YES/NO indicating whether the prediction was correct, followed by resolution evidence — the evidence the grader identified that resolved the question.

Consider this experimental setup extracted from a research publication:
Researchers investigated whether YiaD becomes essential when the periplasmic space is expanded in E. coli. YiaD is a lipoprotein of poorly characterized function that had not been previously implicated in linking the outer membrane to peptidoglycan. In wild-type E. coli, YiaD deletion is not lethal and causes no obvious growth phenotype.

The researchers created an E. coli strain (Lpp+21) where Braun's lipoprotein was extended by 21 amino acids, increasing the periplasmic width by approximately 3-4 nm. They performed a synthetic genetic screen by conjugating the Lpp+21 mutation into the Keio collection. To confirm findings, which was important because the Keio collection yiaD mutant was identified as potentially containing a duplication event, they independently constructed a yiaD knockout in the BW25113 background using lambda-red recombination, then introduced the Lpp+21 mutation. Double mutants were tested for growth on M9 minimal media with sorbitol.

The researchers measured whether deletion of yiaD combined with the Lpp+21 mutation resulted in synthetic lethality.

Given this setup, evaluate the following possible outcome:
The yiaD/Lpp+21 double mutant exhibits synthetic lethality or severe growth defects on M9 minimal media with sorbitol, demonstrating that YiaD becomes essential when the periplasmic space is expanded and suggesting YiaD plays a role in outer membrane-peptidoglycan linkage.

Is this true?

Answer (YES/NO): YES